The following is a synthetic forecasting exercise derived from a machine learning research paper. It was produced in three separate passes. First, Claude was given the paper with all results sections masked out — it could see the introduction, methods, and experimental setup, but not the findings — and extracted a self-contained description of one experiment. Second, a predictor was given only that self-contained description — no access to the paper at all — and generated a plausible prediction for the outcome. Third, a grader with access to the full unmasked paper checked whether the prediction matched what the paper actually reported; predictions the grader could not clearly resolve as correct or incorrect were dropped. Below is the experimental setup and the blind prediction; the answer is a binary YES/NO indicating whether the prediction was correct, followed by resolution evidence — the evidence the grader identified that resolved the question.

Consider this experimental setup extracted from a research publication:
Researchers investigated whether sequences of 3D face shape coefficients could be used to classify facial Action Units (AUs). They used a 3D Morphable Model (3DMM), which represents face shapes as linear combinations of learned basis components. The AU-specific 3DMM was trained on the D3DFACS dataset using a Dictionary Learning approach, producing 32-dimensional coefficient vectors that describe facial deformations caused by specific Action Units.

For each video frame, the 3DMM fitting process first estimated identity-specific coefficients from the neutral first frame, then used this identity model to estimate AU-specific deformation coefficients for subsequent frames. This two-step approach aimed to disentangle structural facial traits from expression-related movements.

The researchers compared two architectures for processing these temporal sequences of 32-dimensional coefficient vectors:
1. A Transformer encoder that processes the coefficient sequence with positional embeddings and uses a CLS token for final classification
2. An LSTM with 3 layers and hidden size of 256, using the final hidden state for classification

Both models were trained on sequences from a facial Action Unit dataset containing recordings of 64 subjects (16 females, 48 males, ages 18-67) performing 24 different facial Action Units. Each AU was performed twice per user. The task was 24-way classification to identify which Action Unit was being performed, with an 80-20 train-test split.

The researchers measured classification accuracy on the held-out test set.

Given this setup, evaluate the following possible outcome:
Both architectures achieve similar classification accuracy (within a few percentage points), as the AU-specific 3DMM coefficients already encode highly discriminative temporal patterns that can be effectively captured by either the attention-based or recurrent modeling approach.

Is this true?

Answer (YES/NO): NO